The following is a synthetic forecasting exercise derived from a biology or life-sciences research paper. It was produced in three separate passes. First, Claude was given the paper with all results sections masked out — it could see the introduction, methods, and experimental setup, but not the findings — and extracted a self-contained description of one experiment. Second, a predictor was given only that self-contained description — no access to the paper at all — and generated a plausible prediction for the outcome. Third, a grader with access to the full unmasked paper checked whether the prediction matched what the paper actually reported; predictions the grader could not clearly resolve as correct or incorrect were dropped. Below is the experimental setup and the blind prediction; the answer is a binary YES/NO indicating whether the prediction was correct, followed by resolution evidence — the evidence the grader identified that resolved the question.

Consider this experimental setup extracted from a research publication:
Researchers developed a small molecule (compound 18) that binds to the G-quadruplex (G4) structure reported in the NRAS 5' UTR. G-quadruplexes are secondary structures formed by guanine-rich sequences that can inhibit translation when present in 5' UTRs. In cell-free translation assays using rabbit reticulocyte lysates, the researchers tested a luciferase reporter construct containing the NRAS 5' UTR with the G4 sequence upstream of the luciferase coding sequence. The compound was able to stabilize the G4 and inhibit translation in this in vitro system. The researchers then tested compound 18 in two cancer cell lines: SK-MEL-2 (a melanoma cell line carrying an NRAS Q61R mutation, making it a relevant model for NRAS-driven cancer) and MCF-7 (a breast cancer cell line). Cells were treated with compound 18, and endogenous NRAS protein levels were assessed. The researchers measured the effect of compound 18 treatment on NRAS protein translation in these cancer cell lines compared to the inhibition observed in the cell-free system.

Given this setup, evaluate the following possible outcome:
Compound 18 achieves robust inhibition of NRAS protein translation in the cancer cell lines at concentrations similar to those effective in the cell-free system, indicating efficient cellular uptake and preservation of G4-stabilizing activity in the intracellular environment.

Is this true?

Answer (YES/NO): NO